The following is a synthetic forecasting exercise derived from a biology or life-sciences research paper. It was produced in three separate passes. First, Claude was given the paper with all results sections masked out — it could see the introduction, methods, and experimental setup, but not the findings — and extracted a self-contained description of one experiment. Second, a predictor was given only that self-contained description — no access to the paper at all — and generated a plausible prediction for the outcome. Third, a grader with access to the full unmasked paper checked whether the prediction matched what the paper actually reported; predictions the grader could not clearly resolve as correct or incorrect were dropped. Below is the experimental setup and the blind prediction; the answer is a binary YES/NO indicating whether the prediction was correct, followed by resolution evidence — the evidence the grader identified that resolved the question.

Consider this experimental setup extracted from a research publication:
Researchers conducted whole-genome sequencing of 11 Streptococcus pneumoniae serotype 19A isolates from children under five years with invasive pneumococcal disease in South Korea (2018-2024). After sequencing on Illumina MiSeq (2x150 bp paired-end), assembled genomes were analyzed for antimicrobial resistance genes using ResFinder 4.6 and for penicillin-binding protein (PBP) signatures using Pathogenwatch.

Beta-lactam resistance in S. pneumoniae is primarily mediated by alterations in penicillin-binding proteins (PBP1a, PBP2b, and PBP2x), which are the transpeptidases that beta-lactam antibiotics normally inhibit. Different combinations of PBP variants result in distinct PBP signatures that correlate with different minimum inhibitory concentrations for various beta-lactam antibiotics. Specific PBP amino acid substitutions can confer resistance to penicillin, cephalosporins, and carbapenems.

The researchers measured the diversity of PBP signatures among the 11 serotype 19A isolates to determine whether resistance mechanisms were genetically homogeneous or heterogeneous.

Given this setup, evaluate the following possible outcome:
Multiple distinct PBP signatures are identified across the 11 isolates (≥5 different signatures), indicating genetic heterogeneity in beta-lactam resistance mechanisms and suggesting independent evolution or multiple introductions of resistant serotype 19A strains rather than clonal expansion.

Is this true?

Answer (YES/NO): NO